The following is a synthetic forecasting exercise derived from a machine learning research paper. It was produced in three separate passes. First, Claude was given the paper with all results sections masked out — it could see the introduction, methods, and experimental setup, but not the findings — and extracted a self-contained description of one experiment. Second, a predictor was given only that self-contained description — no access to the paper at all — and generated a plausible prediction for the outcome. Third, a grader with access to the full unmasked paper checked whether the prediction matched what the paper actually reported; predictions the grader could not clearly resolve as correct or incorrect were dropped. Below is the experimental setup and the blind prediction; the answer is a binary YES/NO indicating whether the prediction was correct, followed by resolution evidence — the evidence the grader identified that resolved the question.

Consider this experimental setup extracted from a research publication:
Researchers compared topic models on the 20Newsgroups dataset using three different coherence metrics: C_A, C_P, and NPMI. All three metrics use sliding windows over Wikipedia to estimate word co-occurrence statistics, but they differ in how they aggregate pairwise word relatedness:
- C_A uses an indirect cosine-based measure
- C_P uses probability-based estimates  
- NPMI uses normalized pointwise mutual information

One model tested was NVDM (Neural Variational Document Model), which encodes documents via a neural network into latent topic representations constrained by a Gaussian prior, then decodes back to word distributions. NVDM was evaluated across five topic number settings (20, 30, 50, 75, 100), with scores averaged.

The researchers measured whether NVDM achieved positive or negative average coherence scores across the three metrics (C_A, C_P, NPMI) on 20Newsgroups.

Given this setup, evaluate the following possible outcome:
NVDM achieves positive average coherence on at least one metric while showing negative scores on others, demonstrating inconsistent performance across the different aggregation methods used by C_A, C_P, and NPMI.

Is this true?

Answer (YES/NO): YES